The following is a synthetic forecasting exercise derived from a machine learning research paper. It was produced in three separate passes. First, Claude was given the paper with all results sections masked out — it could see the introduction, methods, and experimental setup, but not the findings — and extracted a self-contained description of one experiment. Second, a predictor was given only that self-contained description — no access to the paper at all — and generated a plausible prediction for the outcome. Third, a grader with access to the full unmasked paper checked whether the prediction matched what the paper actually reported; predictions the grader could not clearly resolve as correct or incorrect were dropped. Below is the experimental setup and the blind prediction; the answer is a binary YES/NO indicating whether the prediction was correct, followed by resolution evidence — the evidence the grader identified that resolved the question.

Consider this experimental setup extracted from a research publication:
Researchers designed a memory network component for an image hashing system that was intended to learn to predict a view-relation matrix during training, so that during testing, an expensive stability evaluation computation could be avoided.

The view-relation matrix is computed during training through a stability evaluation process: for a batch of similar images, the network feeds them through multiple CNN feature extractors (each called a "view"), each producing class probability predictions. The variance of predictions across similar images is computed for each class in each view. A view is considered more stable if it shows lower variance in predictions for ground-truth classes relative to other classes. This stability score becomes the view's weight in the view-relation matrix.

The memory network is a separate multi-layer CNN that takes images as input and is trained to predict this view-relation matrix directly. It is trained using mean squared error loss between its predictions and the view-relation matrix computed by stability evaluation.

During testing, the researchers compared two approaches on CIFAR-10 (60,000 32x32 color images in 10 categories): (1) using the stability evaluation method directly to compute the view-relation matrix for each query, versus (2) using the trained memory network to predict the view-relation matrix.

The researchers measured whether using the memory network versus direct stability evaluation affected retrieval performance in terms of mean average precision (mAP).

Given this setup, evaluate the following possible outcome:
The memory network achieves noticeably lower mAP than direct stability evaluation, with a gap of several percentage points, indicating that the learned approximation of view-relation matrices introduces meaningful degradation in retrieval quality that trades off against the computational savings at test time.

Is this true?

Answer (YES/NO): NO